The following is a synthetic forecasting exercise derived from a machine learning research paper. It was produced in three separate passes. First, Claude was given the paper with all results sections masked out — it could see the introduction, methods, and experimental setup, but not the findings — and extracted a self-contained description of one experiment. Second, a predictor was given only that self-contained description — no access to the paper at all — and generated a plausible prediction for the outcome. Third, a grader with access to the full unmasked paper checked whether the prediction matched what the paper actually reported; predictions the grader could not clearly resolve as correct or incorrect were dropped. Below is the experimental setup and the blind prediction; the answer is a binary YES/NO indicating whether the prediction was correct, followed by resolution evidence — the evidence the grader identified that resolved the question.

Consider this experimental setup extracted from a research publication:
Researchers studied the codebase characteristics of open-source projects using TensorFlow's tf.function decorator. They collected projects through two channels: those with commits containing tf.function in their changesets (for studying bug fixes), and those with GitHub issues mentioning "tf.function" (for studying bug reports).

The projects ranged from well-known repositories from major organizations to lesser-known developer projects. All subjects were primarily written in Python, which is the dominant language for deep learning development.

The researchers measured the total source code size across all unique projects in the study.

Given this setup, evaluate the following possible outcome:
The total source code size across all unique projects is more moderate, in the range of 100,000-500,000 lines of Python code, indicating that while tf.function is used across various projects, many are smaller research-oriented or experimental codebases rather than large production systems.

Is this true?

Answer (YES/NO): NO